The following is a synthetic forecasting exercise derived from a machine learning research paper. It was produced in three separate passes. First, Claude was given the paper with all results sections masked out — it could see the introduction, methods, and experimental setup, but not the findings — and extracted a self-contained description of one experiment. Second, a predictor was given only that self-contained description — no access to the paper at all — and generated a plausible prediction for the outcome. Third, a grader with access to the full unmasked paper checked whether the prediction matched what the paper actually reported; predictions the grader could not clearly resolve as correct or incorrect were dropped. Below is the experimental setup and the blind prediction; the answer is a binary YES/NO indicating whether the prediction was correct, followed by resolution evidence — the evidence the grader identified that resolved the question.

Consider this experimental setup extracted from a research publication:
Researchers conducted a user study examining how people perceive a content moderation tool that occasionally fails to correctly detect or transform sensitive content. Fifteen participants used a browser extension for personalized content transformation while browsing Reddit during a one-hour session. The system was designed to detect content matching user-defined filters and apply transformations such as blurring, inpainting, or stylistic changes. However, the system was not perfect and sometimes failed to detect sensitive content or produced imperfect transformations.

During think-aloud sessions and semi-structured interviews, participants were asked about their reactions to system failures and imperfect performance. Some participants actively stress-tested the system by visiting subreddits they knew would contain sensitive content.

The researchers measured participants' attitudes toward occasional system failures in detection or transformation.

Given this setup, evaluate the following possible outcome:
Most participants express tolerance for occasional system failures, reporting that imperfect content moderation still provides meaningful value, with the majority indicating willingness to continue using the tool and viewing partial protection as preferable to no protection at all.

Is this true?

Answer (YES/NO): NO